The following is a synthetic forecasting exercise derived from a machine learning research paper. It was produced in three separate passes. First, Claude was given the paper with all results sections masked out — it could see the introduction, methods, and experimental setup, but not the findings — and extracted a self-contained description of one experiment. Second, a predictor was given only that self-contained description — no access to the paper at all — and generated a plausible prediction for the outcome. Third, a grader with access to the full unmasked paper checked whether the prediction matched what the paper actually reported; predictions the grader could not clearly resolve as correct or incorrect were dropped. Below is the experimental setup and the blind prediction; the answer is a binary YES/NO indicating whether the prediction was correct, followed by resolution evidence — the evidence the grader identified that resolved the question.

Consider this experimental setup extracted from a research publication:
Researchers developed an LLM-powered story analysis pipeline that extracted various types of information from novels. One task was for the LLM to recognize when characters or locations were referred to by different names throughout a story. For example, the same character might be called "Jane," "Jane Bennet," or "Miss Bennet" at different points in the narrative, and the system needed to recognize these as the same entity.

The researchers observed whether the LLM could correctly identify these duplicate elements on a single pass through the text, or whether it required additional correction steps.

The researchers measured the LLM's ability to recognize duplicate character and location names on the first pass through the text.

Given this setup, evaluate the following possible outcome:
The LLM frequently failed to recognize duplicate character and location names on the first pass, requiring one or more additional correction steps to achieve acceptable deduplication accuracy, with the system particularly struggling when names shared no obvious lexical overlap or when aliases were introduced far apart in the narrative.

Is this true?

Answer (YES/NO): YES